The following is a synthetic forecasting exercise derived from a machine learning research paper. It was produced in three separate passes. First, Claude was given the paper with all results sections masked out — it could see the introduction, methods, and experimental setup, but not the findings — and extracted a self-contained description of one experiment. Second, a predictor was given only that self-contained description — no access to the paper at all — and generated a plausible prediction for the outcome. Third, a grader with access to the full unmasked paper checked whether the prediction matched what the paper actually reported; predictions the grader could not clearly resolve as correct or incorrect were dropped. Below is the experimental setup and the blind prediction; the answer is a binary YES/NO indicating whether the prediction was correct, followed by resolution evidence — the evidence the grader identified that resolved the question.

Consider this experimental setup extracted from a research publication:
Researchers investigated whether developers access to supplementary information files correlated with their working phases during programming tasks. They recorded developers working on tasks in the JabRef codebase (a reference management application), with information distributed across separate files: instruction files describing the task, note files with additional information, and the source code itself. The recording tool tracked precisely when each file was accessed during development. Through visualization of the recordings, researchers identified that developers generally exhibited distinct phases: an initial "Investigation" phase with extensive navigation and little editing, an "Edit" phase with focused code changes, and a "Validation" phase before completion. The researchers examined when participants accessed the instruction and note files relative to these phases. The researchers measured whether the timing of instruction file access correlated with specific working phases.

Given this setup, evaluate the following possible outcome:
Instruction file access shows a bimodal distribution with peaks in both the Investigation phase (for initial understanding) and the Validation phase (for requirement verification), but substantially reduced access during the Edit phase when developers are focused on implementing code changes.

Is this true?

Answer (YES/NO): NO